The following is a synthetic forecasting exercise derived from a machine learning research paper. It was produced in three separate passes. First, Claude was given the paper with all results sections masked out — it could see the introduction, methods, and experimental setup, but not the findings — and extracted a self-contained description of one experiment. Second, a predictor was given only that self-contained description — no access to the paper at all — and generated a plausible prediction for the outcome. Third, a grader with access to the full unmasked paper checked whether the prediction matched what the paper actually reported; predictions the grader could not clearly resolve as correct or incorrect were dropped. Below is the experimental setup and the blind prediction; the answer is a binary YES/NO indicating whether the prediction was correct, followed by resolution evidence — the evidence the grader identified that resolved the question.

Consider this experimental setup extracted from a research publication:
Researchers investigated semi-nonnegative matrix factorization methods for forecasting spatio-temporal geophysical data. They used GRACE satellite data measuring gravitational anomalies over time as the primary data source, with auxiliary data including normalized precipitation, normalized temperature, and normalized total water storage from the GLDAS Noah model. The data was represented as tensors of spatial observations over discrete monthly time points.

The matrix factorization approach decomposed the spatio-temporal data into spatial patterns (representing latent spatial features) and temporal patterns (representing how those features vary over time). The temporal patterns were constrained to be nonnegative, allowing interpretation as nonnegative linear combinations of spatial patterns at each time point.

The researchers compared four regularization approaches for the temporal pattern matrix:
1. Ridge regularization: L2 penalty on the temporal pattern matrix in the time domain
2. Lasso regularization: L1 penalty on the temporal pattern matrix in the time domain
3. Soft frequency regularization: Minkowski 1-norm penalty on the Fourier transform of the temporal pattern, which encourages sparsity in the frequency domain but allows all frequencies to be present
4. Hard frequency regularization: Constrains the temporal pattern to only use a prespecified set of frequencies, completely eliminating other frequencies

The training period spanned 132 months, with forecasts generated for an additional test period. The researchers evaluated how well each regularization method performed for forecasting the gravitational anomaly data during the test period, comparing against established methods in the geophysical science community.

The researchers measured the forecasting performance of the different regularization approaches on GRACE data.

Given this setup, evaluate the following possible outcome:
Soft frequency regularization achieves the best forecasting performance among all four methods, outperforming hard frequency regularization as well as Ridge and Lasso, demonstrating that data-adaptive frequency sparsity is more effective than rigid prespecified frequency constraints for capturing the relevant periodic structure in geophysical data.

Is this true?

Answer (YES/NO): NO